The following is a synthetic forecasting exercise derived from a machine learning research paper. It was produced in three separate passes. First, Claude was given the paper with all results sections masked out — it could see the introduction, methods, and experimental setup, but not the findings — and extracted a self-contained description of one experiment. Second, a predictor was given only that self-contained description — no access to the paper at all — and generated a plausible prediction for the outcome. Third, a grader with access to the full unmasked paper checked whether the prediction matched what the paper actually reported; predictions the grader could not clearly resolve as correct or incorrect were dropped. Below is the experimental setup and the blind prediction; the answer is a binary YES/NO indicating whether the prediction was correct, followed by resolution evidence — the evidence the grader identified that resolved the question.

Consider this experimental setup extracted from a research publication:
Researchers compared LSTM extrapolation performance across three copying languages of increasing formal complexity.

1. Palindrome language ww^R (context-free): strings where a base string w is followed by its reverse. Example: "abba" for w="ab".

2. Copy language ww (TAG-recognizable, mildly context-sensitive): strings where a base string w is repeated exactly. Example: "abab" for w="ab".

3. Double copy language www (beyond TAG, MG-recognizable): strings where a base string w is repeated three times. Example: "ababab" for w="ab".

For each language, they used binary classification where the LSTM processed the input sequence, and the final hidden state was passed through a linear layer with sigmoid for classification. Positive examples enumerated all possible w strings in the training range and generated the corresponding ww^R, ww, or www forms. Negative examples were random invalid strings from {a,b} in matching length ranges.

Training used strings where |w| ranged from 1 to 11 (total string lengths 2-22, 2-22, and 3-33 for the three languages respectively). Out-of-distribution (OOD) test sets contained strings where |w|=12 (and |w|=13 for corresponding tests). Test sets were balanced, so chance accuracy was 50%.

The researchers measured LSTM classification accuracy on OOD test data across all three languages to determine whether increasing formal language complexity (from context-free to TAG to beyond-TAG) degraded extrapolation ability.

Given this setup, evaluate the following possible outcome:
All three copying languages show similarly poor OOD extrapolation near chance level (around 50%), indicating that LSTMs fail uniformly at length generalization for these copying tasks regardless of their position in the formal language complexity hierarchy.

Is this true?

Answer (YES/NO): NO